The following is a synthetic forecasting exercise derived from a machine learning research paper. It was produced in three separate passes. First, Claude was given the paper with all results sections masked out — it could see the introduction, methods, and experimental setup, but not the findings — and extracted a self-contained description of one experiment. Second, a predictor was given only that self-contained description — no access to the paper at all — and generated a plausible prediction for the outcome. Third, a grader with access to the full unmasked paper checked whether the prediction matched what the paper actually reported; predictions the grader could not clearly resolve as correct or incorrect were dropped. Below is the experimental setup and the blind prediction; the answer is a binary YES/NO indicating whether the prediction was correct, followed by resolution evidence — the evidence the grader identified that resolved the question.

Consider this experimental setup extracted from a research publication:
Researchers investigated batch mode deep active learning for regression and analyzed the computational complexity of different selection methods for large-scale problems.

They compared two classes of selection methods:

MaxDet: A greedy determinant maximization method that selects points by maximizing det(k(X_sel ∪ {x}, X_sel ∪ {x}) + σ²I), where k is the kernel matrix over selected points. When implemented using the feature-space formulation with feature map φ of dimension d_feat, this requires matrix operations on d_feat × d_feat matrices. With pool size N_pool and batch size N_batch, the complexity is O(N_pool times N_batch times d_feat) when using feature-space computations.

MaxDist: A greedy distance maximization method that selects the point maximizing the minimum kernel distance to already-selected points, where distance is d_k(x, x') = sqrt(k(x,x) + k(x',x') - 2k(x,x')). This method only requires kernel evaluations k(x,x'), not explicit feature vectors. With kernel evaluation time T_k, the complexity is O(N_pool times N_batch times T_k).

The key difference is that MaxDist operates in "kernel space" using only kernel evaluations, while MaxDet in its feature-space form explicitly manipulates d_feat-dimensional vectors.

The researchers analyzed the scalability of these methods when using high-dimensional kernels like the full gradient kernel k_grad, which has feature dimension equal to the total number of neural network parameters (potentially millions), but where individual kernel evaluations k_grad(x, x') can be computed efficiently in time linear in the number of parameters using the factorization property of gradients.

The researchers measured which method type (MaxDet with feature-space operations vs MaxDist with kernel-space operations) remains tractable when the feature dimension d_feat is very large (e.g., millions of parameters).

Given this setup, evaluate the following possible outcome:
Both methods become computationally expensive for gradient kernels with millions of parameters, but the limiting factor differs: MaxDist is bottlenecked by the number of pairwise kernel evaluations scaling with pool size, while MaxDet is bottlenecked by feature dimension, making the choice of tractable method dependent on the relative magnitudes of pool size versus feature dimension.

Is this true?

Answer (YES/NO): NO